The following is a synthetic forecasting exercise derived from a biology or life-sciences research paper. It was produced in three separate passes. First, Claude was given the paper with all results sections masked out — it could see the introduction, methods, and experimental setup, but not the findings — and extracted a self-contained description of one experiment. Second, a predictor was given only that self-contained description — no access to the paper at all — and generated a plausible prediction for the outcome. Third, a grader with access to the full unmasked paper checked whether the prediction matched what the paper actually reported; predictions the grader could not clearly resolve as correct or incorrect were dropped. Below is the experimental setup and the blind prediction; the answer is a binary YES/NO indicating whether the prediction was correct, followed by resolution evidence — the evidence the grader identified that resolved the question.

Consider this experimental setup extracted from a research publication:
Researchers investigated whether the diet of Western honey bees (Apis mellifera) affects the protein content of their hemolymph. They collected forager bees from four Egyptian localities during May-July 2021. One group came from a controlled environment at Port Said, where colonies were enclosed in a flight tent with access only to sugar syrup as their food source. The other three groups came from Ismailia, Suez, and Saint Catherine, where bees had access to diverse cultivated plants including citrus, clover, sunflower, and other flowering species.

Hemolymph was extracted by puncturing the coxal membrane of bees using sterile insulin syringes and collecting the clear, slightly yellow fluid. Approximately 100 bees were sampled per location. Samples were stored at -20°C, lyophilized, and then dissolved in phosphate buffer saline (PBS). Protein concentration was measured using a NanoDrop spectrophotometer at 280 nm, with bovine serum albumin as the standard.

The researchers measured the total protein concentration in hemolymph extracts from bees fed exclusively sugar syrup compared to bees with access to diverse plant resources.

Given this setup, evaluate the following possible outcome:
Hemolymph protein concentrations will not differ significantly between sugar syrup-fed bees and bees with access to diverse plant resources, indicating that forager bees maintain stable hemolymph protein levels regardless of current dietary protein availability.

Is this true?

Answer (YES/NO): NO